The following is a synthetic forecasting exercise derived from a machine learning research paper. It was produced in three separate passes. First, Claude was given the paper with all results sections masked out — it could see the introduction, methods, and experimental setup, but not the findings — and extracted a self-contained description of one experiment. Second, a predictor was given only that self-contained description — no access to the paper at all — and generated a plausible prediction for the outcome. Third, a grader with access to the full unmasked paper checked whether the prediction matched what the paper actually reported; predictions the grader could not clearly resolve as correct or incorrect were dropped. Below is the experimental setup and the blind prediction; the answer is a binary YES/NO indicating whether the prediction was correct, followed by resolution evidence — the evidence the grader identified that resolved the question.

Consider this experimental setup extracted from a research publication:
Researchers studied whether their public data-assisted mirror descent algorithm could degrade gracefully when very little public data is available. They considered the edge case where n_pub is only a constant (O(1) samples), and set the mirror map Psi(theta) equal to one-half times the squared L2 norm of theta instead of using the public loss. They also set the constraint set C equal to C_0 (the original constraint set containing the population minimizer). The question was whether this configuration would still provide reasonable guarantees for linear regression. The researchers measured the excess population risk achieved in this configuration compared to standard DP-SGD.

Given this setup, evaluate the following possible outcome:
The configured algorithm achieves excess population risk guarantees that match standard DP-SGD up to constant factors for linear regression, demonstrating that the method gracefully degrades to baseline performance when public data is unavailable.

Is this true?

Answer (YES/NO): YES